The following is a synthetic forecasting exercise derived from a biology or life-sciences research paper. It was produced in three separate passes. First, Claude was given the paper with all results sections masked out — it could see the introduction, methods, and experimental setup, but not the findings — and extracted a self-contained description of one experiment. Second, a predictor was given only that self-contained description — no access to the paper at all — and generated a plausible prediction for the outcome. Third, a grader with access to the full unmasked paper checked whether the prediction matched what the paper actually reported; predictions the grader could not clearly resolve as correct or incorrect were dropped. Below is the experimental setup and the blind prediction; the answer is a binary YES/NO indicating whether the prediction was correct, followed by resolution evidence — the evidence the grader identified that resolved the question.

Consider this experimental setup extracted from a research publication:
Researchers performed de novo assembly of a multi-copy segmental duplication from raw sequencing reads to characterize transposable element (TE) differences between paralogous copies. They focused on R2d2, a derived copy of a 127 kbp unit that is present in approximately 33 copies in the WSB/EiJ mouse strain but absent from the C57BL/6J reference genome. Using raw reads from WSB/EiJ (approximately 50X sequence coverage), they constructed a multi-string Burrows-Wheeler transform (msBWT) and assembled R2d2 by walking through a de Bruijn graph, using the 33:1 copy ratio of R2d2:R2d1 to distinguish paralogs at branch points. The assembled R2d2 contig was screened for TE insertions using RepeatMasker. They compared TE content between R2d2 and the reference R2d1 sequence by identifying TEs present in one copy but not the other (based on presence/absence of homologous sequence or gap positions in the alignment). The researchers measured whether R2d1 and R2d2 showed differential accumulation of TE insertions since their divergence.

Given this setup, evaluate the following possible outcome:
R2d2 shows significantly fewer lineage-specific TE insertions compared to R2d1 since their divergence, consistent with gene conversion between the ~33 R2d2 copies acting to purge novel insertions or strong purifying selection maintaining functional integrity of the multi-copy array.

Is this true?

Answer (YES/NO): NO